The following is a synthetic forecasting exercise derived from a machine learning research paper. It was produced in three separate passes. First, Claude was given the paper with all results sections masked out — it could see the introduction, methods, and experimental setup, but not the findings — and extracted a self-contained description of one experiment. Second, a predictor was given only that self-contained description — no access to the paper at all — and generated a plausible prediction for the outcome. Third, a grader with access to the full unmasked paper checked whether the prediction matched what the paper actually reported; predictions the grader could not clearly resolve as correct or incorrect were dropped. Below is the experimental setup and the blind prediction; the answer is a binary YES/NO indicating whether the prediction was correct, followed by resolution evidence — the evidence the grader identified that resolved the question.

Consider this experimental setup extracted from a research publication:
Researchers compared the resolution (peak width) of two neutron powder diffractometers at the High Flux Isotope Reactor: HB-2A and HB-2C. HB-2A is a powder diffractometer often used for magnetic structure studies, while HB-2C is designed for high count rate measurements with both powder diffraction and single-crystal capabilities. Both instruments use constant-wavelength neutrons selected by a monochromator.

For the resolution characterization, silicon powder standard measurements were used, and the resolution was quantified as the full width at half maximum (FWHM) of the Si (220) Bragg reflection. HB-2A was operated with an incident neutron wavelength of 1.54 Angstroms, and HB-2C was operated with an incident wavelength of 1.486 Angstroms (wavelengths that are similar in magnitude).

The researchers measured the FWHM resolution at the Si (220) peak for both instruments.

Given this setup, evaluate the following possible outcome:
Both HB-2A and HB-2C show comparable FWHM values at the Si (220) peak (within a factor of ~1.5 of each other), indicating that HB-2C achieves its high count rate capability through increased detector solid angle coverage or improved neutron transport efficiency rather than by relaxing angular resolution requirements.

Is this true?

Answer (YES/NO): NO